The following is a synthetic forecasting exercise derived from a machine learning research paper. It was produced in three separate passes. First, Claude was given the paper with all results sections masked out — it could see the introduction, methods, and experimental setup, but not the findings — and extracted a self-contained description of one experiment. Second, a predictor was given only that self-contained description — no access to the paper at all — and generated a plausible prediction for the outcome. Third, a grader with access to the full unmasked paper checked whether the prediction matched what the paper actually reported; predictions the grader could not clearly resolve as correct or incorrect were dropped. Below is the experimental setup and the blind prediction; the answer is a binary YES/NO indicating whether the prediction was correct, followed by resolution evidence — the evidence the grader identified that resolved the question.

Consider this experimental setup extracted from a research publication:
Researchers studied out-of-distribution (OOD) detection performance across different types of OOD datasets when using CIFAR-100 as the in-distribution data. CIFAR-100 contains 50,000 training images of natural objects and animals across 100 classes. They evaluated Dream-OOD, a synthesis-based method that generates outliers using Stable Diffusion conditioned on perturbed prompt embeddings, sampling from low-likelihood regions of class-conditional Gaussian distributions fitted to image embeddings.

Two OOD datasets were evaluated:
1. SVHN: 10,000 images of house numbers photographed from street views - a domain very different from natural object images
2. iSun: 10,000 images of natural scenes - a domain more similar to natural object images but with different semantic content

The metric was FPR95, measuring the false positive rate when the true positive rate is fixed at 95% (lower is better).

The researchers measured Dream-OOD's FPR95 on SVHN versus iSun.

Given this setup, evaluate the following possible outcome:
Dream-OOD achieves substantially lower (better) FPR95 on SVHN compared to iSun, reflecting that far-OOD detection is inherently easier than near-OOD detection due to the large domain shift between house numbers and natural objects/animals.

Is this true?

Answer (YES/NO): NO